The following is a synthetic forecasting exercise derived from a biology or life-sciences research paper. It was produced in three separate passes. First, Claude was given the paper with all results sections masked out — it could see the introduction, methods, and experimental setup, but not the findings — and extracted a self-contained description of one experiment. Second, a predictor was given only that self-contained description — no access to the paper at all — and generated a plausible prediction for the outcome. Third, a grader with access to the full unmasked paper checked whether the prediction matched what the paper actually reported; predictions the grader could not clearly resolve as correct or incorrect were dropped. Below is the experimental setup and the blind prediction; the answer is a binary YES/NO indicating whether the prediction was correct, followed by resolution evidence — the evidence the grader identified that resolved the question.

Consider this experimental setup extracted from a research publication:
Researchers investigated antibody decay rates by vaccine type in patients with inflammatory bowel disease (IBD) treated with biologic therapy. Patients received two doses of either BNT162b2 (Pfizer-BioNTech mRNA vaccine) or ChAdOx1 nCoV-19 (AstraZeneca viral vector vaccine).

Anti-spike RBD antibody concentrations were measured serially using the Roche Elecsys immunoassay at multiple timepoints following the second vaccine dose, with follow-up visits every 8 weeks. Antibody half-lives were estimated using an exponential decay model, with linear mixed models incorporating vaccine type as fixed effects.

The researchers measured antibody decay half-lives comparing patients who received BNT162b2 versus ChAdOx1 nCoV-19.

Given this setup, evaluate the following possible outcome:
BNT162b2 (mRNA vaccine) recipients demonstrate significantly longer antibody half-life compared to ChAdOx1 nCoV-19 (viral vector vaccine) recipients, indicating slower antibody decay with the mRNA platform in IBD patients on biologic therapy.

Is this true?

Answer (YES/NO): NO